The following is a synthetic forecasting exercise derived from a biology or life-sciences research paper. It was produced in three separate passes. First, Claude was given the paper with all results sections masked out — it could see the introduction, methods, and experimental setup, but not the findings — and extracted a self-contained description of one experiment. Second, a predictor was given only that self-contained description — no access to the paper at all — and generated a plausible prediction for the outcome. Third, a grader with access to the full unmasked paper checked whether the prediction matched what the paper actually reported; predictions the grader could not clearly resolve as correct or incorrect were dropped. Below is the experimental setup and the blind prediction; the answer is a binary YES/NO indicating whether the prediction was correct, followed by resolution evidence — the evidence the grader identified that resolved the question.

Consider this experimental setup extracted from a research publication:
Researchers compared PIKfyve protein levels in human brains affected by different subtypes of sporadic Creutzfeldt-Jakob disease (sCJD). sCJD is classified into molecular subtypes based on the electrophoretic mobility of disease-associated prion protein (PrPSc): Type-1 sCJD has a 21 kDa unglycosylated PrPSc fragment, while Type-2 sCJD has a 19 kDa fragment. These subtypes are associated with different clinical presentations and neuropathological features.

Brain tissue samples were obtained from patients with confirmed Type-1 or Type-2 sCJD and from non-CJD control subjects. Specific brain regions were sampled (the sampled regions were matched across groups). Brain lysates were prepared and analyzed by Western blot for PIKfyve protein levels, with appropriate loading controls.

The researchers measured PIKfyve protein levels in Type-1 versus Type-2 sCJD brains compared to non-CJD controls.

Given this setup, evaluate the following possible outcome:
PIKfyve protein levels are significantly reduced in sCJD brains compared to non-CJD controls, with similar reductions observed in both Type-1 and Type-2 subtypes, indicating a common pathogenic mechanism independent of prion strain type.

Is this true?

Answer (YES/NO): NO